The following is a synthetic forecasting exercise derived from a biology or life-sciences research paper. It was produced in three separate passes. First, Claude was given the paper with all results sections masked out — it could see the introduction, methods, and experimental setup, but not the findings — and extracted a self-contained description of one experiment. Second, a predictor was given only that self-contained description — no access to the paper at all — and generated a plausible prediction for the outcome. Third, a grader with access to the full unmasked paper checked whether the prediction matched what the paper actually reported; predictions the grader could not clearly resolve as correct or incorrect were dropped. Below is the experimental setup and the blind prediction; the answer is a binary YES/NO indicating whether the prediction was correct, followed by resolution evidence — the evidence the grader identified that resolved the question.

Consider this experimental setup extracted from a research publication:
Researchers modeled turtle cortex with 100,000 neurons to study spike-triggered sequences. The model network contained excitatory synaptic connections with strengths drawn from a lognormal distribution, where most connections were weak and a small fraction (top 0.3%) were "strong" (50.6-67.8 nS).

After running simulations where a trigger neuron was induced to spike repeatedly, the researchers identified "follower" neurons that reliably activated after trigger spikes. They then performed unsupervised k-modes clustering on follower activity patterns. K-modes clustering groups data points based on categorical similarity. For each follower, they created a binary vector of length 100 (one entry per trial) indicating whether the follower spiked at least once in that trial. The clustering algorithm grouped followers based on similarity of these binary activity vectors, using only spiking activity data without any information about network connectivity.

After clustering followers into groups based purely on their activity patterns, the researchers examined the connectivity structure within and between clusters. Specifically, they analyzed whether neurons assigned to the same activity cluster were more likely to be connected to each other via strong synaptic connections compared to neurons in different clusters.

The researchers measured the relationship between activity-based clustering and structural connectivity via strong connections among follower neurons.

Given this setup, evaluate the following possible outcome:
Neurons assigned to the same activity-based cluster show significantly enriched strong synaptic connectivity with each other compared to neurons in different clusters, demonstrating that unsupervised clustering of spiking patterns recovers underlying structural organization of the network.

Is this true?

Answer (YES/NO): YES